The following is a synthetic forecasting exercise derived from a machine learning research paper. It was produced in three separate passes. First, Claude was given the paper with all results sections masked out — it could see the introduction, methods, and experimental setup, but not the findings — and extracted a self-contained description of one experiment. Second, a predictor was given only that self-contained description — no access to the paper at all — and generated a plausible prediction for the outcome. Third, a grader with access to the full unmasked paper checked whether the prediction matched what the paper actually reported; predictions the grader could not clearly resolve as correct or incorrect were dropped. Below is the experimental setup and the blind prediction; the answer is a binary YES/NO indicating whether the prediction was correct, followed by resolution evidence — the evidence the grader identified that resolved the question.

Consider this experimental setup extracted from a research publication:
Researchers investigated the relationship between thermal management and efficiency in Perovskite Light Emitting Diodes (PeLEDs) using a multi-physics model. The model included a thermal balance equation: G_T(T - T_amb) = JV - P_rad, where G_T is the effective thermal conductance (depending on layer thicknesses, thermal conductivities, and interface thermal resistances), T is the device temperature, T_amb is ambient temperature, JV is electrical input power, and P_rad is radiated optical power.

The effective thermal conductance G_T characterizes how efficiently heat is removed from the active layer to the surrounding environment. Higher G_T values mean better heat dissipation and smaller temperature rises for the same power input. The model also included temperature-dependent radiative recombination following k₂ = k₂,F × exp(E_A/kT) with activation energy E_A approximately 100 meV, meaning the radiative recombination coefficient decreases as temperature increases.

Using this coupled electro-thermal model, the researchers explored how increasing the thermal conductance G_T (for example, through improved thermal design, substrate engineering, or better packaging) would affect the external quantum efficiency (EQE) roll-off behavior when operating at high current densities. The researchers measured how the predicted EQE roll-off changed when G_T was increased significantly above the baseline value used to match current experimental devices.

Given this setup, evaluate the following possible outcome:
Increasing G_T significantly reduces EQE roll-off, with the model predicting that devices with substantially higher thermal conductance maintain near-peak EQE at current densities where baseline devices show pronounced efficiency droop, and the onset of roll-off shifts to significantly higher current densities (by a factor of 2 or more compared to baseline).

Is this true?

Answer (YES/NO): NO